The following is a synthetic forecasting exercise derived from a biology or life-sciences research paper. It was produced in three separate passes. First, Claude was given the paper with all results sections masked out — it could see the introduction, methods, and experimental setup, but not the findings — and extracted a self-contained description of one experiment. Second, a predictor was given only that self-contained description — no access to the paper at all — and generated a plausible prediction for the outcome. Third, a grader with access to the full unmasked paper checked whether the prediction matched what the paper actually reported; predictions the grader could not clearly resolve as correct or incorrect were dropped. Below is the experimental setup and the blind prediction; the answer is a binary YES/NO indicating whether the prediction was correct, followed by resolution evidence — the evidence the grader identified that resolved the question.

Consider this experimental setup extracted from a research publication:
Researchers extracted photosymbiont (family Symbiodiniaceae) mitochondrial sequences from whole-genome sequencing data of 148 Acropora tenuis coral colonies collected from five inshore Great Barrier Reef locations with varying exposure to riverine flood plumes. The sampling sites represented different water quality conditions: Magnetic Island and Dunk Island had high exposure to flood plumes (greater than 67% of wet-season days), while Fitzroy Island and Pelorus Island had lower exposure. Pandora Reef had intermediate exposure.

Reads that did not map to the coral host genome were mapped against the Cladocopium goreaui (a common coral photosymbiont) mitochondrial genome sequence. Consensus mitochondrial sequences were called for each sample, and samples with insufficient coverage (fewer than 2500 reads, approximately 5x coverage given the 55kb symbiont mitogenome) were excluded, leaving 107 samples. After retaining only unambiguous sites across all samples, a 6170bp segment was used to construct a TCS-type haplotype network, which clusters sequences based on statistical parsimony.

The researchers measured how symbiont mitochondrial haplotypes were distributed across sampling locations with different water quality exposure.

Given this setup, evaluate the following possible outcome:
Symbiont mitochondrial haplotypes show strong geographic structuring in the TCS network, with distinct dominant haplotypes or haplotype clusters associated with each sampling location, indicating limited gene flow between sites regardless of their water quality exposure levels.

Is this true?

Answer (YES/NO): NO